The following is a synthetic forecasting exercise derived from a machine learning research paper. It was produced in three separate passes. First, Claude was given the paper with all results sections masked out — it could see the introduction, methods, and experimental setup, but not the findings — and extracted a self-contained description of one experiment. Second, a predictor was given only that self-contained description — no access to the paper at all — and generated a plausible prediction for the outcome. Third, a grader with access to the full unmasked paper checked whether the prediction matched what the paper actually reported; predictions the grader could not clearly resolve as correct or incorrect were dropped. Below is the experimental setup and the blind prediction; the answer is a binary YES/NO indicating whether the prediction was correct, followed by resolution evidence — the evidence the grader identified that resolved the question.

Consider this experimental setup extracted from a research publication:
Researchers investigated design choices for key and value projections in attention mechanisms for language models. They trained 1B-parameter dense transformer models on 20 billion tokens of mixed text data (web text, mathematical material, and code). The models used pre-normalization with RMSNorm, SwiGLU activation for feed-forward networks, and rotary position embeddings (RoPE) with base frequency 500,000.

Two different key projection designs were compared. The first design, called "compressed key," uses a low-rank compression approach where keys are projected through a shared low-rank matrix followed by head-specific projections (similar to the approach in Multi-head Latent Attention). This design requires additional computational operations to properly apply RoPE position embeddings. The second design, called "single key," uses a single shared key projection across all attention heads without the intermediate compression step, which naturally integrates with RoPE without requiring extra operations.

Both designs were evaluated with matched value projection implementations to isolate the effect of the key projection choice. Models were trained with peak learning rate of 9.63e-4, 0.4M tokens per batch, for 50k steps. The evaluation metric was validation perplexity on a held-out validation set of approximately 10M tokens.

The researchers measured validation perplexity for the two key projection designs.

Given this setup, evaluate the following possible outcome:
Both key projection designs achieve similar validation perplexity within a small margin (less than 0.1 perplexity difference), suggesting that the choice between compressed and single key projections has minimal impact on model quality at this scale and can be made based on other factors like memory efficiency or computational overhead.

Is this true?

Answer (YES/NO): NO